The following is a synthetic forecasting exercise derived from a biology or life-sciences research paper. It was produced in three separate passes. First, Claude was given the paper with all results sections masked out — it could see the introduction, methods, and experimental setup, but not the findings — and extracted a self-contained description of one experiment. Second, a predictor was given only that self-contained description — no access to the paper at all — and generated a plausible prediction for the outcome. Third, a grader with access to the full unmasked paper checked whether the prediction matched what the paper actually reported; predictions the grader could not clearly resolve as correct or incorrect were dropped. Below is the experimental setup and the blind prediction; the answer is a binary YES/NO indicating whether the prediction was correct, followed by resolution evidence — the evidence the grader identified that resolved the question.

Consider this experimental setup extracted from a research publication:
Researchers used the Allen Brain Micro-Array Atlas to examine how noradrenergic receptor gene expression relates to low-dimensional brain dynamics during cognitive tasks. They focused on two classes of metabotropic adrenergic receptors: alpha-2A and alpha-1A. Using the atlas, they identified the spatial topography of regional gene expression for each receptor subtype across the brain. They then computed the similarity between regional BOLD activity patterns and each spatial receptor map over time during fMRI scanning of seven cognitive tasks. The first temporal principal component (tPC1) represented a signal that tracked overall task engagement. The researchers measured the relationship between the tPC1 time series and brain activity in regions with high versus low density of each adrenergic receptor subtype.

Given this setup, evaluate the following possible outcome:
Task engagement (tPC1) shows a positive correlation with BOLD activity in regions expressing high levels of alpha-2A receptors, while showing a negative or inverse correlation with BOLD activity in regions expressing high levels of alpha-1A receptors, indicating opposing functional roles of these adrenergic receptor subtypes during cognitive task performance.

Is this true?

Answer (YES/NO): YES